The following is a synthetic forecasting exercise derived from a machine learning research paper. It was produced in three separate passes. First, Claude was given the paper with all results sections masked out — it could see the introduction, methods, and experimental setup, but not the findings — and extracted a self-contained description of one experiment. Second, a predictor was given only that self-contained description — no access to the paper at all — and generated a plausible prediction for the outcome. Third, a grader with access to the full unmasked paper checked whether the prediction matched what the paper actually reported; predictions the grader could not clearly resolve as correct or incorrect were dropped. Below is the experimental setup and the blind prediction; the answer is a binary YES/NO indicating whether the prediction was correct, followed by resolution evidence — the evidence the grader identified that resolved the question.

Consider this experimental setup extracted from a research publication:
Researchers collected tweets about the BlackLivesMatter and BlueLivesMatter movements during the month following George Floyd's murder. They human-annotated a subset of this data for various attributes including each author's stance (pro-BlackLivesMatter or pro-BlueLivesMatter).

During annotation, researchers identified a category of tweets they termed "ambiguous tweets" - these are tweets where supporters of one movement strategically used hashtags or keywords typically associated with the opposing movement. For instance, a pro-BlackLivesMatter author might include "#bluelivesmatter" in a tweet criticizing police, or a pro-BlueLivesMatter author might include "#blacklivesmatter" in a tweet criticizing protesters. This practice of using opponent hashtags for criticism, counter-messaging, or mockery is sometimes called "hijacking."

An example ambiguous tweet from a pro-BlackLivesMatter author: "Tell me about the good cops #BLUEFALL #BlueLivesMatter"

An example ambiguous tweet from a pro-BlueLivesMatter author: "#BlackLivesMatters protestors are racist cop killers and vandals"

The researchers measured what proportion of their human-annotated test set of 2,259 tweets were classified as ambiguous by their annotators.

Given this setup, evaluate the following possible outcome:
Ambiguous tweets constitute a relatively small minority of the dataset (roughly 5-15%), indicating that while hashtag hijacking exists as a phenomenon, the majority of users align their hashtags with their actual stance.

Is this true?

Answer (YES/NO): YES